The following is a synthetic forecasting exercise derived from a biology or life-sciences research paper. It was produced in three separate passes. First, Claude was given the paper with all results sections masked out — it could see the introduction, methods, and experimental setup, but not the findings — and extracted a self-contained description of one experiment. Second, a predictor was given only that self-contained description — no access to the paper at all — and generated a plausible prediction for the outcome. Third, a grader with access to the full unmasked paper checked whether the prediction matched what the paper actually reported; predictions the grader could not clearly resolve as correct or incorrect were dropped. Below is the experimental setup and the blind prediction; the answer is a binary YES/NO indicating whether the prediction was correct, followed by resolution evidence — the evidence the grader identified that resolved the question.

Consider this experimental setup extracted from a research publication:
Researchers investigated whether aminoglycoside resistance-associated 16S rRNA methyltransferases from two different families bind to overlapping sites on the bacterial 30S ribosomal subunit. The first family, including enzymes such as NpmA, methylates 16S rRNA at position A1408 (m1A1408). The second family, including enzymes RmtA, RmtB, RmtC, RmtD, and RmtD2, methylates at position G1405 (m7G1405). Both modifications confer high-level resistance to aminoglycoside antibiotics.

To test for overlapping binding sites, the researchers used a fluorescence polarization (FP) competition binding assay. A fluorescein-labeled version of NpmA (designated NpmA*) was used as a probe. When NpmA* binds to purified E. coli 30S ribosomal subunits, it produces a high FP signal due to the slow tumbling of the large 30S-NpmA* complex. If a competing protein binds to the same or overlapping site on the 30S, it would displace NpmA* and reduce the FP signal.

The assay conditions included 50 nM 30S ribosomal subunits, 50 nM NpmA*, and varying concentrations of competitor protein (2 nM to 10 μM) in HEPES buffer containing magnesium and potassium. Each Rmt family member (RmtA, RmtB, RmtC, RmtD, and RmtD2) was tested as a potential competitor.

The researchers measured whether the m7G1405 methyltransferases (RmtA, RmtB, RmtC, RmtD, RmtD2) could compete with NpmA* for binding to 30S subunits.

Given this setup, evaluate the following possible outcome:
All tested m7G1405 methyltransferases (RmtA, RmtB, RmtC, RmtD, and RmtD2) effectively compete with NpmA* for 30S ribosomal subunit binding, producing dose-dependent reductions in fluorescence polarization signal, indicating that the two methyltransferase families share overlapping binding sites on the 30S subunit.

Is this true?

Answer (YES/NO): YES